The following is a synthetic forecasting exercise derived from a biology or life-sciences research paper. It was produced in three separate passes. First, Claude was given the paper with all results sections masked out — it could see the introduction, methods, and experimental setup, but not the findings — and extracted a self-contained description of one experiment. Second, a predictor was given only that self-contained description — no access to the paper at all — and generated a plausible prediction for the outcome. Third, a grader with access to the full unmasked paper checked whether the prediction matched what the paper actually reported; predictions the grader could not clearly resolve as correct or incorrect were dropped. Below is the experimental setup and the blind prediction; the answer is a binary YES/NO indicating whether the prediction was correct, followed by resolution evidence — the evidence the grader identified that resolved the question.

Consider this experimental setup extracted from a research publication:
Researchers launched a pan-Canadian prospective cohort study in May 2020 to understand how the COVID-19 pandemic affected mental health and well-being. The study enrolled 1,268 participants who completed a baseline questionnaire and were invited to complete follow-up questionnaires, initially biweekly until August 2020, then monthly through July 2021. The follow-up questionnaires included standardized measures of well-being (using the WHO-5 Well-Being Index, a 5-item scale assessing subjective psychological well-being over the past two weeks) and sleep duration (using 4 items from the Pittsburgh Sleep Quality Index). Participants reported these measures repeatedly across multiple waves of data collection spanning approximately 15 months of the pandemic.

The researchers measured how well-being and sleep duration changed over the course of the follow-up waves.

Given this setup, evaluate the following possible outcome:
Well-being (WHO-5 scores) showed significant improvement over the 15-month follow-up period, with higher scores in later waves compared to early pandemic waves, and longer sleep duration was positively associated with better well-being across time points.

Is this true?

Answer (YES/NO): NO